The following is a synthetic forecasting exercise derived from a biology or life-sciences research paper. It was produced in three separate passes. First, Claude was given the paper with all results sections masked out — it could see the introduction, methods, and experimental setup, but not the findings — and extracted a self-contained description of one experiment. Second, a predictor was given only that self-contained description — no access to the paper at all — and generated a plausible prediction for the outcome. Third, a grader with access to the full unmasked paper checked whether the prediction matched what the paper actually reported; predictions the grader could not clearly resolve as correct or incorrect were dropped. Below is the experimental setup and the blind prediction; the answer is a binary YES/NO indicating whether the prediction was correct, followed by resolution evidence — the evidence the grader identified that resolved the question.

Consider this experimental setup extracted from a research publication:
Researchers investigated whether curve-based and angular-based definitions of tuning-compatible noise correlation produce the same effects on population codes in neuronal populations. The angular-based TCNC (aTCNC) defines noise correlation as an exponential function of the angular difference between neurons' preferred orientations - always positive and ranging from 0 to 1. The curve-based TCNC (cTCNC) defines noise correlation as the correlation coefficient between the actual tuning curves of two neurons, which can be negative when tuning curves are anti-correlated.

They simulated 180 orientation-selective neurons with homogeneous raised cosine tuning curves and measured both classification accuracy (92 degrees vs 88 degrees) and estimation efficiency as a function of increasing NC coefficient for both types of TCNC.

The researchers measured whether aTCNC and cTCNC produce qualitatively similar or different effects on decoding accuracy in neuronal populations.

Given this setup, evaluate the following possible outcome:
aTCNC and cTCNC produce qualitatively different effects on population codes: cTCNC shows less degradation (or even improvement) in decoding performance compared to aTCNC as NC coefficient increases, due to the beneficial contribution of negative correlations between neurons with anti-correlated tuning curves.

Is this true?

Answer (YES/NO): NO